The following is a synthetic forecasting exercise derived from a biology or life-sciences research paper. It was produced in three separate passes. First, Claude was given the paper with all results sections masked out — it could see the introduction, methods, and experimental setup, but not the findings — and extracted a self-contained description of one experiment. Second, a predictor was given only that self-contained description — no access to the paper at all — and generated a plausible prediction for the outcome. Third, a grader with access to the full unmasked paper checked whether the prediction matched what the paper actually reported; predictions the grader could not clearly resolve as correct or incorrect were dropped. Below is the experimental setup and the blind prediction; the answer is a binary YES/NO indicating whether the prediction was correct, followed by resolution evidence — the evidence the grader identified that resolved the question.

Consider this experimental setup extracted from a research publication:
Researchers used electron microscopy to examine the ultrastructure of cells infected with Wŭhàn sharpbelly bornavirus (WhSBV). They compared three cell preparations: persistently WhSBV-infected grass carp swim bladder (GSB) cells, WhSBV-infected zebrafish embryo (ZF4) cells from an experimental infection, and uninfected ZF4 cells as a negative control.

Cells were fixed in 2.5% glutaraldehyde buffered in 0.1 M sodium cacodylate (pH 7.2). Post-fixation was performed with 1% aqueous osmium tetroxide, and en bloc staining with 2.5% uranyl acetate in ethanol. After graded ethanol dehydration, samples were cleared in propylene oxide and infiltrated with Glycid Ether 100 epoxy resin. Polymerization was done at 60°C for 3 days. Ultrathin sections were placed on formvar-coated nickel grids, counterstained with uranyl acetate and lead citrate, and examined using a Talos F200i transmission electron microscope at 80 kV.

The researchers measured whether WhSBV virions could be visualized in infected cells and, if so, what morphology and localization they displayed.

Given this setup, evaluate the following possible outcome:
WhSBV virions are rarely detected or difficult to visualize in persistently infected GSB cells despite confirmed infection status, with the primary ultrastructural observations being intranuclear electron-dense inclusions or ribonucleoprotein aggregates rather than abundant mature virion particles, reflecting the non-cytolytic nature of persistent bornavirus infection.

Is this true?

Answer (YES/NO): NO